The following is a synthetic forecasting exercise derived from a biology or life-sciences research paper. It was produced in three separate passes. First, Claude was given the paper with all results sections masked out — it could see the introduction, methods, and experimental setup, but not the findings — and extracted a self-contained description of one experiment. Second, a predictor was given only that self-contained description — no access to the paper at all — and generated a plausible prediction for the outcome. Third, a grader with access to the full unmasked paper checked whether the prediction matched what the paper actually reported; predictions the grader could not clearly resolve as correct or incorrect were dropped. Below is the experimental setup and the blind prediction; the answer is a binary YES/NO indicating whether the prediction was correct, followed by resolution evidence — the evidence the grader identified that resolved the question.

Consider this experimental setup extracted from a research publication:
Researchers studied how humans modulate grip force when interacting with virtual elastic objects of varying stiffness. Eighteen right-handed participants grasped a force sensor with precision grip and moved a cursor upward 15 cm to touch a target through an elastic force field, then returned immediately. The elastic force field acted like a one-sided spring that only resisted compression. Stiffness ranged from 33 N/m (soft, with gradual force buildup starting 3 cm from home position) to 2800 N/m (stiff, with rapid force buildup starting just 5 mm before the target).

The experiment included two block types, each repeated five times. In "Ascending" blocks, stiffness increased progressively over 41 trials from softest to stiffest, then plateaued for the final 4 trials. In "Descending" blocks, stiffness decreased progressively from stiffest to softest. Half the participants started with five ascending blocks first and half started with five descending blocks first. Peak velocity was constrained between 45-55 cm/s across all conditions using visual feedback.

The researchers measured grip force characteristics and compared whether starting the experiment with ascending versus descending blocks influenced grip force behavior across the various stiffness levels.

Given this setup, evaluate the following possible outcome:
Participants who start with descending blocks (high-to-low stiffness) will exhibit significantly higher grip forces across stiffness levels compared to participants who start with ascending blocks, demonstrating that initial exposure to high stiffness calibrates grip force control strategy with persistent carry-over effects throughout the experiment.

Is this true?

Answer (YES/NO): NO